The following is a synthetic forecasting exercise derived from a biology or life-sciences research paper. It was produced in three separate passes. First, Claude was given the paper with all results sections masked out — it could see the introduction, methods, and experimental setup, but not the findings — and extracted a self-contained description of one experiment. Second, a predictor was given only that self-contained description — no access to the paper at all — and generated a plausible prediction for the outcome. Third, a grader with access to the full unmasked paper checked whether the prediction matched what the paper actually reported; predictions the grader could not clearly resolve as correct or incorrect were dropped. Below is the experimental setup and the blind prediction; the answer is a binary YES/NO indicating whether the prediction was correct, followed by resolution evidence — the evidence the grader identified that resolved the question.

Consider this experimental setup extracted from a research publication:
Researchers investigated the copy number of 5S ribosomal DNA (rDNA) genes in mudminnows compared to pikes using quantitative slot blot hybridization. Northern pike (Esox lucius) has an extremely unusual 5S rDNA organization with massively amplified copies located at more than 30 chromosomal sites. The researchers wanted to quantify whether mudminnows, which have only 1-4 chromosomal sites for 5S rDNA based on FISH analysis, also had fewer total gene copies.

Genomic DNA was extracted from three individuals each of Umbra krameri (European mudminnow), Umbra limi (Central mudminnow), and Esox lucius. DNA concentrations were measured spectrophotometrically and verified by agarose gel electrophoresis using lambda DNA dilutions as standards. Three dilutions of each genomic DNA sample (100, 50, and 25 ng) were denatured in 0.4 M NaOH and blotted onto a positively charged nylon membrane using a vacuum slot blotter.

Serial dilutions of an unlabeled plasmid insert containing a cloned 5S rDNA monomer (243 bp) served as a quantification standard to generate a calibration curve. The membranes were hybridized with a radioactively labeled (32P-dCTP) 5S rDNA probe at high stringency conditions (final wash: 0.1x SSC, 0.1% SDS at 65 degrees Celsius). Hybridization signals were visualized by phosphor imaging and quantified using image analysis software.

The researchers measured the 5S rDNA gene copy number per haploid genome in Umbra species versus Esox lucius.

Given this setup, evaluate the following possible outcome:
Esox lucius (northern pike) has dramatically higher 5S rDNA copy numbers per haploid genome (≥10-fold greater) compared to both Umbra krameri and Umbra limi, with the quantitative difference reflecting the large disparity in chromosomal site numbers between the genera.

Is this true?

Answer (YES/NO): YES